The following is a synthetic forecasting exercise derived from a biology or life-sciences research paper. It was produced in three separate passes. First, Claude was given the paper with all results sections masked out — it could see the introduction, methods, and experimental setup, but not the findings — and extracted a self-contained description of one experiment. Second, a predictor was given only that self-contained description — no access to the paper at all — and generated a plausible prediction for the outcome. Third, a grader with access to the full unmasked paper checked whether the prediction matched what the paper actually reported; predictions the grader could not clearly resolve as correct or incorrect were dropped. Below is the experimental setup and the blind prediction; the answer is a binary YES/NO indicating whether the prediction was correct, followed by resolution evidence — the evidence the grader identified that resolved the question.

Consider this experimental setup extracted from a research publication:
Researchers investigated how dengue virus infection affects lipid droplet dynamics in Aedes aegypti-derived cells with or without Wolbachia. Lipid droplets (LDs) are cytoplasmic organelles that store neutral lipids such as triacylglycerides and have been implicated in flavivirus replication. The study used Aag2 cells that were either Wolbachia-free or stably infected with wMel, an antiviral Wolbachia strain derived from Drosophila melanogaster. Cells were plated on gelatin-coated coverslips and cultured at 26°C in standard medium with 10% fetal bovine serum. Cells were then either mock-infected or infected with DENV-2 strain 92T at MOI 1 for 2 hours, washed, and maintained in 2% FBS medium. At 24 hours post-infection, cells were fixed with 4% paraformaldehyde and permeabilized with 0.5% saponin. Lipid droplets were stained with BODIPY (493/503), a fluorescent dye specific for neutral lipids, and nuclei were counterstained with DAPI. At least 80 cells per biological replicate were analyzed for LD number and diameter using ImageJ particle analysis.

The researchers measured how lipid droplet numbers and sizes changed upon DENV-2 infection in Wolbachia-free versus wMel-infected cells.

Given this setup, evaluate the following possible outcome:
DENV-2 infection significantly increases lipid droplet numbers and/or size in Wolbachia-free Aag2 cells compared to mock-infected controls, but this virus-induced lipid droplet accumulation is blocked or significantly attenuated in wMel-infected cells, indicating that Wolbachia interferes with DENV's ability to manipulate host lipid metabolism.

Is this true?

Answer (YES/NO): NO